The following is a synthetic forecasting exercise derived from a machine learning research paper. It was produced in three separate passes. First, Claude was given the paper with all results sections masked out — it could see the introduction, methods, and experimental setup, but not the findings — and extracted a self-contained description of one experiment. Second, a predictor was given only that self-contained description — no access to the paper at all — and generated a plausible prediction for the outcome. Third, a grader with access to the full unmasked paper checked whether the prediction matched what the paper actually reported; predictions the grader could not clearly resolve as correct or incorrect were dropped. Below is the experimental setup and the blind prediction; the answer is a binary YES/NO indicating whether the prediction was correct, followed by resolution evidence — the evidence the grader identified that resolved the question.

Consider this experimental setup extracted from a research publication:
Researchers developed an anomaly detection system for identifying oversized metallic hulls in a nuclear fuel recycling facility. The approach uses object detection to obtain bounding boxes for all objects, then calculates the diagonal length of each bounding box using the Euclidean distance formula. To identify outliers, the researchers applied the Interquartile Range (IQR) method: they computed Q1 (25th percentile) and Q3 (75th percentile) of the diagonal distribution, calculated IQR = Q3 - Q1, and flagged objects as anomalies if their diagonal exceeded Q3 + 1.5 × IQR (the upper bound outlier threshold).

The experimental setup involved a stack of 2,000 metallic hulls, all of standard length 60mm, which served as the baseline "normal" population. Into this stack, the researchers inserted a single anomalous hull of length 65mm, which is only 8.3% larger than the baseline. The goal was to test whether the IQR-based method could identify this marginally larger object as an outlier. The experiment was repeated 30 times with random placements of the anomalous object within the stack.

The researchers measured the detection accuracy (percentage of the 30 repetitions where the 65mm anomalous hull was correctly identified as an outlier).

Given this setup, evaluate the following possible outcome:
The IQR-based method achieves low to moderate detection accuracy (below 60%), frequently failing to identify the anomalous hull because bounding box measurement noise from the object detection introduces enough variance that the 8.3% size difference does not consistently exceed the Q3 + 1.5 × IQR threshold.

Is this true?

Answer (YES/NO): YES